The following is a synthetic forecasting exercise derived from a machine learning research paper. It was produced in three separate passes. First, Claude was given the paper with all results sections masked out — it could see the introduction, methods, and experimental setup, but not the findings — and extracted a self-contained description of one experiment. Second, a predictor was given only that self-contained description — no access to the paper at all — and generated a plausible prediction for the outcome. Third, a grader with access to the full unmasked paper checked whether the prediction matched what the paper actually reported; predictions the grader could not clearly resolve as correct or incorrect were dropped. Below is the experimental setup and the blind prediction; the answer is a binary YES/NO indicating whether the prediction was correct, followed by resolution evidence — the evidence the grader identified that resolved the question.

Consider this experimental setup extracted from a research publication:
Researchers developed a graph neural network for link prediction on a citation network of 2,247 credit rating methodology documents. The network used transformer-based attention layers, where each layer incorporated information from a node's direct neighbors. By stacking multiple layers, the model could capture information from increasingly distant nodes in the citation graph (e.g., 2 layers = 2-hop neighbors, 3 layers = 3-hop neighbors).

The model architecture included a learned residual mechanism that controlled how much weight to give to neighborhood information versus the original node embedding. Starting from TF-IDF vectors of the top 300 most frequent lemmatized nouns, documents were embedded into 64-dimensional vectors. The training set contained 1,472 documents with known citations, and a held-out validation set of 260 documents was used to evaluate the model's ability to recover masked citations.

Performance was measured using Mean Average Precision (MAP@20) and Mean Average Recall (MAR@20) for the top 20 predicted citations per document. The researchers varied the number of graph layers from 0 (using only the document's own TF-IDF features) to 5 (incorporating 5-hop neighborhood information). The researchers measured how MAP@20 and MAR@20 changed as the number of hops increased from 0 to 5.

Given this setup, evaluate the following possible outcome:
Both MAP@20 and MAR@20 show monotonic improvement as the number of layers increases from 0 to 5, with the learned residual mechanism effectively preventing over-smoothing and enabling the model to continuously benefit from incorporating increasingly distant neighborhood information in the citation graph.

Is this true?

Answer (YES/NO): NO